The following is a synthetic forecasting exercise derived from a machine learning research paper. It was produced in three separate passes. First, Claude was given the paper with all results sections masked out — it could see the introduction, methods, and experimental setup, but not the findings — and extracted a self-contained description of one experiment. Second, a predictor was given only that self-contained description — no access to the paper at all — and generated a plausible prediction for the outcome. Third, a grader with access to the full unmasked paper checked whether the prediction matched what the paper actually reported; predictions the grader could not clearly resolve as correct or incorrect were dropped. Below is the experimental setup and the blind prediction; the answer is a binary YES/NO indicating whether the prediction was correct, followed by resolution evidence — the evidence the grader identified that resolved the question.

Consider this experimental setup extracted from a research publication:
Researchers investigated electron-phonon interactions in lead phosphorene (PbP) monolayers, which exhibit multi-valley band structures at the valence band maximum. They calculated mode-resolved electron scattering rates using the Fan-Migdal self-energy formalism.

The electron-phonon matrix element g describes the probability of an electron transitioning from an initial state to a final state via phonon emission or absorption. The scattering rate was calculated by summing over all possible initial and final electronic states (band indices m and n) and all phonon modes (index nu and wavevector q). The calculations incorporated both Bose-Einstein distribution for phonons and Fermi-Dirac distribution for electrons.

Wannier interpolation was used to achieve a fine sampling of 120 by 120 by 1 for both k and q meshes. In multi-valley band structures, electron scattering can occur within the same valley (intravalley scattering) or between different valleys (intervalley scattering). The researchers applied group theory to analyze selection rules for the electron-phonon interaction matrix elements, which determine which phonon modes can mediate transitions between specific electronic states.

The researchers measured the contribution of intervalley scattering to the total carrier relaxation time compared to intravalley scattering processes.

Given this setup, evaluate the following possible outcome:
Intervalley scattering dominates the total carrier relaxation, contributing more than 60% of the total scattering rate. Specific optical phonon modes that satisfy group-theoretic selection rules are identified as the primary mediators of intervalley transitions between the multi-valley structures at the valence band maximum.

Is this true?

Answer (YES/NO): NO